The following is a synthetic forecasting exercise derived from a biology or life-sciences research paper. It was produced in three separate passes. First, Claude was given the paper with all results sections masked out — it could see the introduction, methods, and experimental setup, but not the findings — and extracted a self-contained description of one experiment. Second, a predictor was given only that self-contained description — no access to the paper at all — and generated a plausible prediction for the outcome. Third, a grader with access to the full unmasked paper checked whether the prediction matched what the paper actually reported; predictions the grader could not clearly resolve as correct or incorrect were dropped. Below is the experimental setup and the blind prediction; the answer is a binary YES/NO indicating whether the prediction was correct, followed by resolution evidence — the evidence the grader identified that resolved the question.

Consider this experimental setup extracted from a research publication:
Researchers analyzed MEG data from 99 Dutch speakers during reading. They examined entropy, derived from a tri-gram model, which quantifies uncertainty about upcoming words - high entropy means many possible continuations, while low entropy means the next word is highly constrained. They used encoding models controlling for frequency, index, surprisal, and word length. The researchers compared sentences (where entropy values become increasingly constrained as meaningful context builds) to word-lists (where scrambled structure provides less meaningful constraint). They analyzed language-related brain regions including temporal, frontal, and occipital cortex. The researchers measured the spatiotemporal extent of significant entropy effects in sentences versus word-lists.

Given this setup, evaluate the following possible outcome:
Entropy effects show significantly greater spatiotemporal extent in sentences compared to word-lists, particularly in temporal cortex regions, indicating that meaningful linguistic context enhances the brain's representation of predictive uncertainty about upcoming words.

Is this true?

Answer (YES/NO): NO